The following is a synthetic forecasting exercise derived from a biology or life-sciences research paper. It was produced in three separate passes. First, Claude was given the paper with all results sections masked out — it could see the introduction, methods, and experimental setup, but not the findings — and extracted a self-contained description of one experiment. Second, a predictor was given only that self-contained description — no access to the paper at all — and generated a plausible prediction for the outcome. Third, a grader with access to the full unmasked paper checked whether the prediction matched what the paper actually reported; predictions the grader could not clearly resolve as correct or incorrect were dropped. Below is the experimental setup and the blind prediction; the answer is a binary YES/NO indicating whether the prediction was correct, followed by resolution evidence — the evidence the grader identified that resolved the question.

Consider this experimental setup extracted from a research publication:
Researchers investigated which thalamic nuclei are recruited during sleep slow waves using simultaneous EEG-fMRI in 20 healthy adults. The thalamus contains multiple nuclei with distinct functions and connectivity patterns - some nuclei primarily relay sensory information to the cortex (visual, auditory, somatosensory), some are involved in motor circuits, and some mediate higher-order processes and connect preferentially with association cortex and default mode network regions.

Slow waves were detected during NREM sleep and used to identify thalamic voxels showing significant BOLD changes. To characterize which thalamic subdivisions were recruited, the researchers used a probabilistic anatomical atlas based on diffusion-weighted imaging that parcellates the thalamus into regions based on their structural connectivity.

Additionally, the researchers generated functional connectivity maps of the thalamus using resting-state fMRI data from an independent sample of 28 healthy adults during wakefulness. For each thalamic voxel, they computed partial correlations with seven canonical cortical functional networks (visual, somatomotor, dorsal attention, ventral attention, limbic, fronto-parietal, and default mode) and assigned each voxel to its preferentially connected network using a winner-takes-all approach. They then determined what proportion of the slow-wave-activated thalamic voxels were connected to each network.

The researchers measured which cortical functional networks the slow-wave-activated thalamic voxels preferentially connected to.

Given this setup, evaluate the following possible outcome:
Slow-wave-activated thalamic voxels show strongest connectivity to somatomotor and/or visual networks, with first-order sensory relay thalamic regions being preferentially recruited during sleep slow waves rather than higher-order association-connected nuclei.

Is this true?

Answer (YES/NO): NO